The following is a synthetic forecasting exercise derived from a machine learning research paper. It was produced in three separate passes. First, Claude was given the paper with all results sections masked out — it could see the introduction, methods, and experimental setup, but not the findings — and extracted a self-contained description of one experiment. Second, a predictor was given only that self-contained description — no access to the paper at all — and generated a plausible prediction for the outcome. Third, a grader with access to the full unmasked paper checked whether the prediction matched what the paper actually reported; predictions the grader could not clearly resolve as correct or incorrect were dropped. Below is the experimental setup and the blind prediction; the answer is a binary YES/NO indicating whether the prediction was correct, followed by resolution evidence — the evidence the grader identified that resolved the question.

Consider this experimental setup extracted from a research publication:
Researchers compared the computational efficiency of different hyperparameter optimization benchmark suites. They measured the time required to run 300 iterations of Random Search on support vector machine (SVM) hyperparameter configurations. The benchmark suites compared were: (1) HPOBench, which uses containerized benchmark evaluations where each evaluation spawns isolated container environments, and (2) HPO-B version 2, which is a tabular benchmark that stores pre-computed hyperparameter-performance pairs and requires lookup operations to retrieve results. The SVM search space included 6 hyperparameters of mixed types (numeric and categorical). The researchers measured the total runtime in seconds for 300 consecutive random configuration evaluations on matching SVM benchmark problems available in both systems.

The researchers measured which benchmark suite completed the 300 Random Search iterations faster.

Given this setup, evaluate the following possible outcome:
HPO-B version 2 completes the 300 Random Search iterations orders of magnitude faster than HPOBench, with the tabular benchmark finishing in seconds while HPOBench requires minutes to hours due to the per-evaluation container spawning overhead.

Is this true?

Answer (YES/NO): NO